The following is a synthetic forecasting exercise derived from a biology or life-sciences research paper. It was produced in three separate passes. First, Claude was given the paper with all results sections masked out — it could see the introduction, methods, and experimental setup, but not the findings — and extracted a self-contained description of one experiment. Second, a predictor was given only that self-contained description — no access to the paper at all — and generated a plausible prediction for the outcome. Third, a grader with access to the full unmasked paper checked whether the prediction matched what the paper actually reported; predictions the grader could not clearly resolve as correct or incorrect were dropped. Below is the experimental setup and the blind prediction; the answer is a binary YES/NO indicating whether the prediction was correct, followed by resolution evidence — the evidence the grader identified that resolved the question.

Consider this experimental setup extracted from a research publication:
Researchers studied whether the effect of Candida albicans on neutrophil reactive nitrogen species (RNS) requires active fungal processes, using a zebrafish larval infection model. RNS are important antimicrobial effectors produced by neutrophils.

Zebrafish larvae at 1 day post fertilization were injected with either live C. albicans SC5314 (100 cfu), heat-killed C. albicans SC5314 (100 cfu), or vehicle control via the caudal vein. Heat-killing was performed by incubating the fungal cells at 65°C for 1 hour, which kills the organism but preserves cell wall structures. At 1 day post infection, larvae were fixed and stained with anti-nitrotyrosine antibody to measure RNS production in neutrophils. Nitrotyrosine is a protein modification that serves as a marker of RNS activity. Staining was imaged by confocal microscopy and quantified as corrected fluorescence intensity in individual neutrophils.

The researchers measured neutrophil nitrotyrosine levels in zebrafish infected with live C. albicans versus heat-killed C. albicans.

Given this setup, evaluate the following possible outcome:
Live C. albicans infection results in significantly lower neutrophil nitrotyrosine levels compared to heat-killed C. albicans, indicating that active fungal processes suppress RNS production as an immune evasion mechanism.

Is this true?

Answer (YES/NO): YES